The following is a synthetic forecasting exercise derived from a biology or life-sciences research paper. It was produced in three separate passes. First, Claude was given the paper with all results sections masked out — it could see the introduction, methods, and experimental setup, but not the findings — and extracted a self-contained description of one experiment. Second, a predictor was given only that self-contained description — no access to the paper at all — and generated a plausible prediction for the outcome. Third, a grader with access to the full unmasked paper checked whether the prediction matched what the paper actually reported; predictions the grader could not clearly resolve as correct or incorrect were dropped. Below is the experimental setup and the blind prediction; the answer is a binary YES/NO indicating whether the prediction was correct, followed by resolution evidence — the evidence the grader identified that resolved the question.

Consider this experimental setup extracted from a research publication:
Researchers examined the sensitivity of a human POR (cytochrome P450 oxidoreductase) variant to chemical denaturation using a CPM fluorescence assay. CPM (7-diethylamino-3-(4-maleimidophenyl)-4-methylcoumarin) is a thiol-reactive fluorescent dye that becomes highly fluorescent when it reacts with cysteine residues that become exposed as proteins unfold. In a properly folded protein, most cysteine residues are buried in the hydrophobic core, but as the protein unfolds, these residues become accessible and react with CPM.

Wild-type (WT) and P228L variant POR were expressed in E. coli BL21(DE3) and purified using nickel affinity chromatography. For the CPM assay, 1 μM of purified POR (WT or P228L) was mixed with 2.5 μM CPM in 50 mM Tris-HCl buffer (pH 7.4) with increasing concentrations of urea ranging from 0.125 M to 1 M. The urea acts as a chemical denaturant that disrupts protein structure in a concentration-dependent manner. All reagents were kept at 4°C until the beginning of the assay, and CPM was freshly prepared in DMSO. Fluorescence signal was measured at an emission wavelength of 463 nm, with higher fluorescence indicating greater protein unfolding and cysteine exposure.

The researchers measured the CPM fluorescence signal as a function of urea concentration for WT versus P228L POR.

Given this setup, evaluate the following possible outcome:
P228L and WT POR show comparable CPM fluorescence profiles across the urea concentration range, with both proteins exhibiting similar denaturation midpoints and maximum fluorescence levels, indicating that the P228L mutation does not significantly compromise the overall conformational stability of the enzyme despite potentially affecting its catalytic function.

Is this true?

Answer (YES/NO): NO